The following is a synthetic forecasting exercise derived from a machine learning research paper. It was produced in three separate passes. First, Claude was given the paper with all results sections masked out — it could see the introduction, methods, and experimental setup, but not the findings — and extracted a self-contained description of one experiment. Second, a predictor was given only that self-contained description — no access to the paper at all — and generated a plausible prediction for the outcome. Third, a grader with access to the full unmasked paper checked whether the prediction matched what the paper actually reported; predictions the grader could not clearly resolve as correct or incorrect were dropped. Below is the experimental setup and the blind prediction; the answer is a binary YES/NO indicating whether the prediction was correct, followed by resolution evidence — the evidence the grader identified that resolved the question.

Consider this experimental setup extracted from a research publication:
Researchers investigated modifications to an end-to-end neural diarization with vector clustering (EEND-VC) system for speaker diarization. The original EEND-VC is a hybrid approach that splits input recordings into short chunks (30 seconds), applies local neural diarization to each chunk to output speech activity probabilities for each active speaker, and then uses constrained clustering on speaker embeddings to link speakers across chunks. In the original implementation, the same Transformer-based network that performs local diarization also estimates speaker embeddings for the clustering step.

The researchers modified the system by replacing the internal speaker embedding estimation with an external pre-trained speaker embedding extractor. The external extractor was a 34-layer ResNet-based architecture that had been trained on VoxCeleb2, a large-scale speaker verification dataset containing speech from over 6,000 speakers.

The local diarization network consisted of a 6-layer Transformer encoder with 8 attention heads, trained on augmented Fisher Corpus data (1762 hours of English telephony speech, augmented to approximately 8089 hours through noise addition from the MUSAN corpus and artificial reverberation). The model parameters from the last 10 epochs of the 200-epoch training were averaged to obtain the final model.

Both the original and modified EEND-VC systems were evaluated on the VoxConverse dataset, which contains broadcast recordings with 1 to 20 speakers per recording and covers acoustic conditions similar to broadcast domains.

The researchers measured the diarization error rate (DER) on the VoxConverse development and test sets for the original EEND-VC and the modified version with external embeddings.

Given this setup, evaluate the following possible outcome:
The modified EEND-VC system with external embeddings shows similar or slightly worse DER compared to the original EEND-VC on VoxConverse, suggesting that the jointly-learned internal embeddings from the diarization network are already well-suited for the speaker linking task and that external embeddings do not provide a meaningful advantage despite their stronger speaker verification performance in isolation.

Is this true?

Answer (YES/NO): NO